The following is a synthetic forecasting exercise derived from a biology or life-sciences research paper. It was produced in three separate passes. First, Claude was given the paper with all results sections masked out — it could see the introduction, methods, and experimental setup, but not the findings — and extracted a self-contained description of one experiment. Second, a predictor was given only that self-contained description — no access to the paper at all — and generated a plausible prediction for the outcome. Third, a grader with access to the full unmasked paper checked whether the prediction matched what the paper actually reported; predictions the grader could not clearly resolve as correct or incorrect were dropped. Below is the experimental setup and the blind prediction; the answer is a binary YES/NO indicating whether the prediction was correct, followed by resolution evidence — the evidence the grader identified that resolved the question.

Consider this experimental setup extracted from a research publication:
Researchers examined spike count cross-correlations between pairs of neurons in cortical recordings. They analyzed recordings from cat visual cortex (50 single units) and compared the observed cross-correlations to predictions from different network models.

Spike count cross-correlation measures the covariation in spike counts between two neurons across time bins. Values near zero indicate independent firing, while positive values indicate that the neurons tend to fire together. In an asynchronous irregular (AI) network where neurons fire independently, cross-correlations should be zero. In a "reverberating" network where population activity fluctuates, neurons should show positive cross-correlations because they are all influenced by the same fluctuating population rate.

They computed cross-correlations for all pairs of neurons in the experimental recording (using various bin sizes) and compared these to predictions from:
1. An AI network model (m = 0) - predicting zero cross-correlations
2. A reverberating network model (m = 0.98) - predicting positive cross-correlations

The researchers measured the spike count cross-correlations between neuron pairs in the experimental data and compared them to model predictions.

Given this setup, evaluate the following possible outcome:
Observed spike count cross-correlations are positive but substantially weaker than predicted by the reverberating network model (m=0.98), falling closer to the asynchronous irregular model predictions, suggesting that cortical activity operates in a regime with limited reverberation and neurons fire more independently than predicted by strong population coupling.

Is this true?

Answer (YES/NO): NO